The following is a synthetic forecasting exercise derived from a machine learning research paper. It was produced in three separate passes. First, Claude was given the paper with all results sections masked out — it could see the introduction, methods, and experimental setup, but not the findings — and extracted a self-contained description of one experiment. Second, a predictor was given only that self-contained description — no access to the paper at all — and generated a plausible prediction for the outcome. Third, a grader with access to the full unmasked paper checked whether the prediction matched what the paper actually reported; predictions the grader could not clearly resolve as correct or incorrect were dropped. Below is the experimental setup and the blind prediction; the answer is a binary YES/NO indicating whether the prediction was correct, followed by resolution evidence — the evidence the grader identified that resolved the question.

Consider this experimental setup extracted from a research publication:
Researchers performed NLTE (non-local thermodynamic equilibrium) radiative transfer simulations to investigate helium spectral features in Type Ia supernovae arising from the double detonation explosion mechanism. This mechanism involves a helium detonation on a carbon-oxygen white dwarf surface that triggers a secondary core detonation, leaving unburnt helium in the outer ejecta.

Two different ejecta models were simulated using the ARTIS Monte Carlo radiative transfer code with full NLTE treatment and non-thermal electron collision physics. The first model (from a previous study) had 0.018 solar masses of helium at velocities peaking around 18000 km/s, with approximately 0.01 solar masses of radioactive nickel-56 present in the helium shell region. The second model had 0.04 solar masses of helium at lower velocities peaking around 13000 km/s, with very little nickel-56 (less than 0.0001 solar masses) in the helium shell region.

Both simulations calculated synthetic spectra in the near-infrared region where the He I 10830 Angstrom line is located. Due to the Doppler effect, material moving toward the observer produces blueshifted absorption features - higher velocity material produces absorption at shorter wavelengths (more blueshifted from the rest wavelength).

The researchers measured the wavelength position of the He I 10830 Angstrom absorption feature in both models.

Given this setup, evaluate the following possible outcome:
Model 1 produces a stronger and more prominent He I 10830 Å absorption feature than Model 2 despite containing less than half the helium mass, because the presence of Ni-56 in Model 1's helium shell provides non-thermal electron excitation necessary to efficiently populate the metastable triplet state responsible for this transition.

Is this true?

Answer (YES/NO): NO